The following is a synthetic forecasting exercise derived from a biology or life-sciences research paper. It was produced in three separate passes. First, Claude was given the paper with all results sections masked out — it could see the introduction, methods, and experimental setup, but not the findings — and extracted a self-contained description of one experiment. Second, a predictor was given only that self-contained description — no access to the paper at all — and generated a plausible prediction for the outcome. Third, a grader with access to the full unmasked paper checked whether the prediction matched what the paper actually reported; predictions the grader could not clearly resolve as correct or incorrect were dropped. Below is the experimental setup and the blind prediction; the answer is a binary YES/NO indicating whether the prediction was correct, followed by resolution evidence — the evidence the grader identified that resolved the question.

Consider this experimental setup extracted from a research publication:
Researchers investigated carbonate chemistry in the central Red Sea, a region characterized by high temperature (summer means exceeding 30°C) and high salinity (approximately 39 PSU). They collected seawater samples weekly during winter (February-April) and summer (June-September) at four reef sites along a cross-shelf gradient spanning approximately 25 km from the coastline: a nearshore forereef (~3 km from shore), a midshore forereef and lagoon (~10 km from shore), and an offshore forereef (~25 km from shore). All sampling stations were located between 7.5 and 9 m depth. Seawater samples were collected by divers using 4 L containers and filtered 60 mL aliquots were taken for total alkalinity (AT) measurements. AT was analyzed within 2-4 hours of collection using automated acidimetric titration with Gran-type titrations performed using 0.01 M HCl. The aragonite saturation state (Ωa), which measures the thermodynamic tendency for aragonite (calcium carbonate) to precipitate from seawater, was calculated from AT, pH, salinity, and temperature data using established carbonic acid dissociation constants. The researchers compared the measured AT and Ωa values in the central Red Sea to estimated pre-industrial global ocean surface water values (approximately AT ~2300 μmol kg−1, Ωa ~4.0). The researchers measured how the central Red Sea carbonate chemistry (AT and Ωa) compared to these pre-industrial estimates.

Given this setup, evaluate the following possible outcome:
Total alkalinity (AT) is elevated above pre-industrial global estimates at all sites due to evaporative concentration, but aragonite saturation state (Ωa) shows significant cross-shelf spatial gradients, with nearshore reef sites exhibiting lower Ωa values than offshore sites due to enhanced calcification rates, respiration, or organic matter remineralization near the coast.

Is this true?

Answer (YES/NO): NO